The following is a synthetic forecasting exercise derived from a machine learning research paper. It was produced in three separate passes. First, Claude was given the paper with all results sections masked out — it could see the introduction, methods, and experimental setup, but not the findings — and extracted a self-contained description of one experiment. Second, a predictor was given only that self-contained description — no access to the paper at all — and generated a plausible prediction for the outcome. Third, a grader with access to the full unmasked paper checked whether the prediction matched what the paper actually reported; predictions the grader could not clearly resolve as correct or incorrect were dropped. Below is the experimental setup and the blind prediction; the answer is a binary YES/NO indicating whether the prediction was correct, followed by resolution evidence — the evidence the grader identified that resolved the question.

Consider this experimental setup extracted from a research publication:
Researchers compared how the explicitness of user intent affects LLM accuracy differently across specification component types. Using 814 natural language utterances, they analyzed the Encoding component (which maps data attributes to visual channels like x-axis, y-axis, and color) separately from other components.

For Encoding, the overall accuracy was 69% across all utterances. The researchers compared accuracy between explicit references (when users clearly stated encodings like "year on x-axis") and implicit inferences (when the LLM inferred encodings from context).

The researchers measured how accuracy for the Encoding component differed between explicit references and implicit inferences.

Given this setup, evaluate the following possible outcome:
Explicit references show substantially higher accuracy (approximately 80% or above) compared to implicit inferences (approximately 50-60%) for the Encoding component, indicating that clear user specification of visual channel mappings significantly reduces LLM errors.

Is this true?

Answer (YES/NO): NO